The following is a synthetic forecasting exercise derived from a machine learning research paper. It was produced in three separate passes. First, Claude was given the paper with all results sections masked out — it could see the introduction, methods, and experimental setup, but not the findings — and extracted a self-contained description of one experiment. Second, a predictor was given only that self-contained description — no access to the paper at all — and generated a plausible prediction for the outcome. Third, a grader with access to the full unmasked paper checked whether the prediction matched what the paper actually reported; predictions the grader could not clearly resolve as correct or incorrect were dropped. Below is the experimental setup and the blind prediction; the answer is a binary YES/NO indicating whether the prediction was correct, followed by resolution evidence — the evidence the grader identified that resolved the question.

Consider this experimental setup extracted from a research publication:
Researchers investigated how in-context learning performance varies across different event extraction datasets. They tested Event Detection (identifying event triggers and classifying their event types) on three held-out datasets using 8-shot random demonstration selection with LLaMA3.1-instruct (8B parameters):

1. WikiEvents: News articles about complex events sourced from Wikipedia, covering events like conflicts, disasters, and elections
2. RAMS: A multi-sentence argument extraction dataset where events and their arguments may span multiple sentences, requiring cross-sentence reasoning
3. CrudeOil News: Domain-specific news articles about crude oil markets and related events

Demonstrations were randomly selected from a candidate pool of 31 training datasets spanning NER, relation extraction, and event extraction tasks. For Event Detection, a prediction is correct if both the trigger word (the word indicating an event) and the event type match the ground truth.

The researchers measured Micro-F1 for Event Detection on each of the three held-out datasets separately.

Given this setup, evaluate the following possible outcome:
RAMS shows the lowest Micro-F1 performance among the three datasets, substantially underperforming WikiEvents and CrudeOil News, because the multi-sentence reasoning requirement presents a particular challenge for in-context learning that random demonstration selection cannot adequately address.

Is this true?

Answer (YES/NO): NO